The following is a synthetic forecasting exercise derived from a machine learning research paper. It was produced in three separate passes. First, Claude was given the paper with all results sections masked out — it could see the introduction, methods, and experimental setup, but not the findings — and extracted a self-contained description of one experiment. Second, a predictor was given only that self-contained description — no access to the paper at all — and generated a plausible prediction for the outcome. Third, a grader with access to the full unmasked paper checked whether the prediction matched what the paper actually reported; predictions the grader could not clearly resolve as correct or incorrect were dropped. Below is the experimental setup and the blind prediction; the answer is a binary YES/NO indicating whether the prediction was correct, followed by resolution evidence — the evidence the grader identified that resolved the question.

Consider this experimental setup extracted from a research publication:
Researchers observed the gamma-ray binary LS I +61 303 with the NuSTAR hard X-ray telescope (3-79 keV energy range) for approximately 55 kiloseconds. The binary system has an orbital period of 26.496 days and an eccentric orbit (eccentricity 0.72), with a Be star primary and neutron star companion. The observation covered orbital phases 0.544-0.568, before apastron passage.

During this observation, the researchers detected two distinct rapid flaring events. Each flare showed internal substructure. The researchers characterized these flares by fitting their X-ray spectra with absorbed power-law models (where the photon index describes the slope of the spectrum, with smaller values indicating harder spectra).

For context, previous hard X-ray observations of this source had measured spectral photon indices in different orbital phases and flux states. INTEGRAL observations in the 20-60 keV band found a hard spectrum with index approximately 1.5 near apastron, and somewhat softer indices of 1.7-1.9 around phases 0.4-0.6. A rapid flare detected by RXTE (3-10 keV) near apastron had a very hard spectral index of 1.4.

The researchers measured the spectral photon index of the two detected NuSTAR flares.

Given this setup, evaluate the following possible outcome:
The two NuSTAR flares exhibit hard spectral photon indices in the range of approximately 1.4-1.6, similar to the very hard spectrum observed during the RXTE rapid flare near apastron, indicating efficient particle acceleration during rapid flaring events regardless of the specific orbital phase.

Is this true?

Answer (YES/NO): NO